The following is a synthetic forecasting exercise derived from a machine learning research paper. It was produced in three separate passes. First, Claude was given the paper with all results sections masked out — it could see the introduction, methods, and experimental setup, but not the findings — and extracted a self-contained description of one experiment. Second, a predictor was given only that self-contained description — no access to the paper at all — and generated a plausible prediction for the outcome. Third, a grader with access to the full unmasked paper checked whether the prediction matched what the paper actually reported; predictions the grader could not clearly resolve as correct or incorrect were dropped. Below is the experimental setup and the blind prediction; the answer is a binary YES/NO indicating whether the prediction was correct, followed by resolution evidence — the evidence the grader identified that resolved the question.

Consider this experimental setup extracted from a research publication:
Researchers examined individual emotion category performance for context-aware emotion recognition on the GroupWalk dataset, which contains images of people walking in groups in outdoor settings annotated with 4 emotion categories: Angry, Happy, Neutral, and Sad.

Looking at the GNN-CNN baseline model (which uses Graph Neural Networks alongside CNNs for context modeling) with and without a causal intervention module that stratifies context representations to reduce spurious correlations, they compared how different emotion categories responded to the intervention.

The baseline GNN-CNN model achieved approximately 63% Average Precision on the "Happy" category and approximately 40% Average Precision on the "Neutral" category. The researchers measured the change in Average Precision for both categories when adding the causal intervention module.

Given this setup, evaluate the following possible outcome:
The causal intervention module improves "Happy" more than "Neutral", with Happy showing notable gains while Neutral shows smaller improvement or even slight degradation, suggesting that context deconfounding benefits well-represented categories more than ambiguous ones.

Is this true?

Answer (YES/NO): YES